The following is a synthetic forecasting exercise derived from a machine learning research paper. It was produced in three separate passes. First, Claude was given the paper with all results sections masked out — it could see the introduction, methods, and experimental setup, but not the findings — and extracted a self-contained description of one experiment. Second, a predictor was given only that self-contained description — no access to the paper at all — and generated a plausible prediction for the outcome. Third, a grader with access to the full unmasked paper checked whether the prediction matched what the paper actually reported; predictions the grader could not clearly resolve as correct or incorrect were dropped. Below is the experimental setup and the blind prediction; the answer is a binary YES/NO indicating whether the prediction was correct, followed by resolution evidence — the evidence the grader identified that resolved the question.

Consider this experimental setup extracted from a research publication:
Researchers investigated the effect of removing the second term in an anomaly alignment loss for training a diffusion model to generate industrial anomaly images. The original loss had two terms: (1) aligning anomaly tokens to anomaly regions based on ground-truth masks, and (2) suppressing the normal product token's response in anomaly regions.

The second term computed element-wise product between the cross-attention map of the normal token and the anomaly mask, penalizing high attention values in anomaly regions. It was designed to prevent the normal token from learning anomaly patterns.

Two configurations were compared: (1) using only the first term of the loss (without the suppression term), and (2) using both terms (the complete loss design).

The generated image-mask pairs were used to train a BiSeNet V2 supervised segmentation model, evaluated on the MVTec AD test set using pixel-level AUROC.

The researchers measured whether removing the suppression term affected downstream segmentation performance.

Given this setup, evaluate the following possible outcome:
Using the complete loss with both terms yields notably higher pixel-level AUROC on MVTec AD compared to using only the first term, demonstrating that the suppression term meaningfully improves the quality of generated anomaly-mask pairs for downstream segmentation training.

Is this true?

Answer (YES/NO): NO